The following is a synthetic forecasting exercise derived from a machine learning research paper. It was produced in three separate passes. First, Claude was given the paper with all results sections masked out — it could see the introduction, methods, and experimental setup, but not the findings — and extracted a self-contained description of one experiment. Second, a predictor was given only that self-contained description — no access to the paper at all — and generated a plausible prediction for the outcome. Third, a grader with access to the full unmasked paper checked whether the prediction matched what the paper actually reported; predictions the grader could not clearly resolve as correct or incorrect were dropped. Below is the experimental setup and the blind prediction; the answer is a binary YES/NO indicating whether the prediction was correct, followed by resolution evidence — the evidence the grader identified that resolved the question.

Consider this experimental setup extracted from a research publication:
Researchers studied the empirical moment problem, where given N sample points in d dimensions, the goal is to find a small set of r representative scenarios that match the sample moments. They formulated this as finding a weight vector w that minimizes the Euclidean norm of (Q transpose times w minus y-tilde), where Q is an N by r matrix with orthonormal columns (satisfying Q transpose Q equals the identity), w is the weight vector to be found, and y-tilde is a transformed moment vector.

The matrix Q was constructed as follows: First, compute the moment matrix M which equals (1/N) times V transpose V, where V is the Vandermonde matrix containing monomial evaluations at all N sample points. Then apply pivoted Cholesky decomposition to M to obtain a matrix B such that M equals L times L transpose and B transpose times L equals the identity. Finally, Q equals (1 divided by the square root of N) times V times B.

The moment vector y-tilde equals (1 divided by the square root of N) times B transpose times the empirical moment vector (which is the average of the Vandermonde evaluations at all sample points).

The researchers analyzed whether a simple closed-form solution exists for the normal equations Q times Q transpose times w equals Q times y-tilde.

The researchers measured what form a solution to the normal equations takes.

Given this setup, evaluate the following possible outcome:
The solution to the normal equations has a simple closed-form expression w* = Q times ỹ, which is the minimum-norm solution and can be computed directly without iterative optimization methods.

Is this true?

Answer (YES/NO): NO